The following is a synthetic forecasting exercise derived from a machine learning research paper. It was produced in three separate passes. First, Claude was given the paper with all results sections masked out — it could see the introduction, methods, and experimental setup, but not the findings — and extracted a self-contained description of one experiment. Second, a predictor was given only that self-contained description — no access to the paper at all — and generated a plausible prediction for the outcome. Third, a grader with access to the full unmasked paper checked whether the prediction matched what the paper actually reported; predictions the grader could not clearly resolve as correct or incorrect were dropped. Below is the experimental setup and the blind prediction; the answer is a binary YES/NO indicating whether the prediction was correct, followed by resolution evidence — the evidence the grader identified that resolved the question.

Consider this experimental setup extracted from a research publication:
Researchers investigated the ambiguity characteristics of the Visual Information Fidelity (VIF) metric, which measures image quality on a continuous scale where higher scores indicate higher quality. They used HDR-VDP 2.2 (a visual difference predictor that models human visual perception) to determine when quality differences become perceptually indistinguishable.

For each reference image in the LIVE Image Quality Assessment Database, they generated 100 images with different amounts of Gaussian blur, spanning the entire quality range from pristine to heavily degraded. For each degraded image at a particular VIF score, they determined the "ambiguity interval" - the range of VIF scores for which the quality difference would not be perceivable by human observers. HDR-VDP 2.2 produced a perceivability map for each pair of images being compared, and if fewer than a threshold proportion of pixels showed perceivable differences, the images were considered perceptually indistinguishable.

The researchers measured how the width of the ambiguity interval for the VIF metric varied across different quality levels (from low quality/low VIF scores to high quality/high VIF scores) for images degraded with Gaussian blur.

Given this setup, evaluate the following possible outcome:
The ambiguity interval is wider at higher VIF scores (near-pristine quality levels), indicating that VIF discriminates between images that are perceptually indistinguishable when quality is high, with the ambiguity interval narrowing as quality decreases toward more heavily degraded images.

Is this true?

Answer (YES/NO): NO